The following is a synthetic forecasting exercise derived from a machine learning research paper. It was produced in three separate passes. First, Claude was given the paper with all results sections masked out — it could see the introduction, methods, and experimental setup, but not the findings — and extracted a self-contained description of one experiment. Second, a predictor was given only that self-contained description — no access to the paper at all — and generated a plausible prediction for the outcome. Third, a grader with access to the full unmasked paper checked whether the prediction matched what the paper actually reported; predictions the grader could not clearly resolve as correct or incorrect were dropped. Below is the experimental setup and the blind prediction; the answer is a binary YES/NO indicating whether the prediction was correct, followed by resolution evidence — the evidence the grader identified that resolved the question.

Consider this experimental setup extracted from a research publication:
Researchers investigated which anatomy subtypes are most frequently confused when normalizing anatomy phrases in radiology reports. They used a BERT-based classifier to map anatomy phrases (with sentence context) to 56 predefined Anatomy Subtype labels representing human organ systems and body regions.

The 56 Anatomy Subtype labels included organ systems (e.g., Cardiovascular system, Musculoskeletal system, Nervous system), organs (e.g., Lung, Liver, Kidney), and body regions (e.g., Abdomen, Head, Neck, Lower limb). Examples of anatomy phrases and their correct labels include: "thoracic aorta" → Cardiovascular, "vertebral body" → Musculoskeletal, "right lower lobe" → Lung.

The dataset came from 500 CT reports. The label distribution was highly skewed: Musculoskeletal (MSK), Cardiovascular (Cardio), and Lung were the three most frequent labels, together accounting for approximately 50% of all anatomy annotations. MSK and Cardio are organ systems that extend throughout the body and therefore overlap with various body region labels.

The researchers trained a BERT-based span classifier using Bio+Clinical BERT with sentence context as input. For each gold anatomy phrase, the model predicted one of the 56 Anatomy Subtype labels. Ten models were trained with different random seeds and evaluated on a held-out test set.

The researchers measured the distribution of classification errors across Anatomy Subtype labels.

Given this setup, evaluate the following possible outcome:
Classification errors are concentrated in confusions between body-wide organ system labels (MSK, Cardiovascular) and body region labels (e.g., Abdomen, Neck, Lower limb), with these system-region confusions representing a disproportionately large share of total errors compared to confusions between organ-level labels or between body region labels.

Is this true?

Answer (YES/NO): NO